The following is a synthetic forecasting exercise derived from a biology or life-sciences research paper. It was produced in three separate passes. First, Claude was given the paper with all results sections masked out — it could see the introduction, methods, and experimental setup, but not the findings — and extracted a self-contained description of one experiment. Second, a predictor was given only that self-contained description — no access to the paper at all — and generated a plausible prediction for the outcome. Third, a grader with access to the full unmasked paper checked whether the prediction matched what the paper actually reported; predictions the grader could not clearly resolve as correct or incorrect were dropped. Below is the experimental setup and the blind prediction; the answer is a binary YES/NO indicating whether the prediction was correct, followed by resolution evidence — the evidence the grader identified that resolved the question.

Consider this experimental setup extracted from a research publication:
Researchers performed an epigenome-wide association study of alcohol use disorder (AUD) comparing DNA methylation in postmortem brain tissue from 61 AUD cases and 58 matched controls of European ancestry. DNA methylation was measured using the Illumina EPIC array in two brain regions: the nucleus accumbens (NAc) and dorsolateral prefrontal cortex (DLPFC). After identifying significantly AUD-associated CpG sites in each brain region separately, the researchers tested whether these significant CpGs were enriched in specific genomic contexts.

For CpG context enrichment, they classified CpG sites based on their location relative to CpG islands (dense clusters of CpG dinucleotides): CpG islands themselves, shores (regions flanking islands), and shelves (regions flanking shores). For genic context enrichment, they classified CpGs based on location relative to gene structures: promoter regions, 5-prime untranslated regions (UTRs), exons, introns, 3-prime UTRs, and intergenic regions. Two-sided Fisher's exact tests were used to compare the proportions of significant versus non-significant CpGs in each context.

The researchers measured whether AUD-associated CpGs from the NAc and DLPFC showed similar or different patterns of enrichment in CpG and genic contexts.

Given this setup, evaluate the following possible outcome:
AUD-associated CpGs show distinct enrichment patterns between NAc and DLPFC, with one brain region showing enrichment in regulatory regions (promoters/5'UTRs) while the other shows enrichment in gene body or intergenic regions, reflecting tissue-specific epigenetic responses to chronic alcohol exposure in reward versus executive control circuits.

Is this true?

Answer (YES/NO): NO